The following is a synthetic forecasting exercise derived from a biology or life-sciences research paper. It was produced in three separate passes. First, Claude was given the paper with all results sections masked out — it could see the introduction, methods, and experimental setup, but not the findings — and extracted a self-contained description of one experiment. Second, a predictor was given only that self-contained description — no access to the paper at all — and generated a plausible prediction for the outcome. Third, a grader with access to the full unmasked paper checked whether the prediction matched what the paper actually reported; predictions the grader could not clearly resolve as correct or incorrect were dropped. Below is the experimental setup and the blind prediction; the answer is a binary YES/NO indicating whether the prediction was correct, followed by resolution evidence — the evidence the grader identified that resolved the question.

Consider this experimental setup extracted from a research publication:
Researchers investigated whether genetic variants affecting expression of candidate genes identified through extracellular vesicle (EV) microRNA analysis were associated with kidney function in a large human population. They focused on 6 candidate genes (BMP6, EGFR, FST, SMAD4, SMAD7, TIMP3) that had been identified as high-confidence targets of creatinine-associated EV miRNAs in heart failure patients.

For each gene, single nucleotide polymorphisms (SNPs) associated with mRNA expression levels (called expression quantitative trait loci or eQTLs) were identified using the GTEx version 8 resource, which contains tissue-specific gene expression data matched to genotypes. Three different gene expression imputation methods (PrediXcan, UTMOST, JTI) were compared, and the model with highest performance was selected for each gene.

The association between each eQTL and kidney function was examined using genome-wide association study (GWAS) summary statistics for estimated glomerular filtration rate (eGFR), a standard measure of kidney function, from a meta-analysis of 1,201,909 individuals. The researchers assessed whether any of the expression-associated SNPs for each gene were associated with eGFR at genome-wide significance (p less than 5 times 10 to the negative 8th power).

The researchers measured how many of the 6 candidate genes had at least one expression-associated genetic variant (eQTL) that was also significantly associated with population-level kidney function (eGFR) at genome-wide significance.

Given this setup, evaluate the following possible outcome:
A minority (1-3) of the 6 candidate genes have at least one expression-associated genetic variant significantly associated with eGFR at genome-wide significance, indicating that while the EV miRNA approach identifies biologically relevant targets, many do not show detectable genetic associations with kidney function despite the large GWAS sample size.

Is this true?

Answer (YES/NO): YES